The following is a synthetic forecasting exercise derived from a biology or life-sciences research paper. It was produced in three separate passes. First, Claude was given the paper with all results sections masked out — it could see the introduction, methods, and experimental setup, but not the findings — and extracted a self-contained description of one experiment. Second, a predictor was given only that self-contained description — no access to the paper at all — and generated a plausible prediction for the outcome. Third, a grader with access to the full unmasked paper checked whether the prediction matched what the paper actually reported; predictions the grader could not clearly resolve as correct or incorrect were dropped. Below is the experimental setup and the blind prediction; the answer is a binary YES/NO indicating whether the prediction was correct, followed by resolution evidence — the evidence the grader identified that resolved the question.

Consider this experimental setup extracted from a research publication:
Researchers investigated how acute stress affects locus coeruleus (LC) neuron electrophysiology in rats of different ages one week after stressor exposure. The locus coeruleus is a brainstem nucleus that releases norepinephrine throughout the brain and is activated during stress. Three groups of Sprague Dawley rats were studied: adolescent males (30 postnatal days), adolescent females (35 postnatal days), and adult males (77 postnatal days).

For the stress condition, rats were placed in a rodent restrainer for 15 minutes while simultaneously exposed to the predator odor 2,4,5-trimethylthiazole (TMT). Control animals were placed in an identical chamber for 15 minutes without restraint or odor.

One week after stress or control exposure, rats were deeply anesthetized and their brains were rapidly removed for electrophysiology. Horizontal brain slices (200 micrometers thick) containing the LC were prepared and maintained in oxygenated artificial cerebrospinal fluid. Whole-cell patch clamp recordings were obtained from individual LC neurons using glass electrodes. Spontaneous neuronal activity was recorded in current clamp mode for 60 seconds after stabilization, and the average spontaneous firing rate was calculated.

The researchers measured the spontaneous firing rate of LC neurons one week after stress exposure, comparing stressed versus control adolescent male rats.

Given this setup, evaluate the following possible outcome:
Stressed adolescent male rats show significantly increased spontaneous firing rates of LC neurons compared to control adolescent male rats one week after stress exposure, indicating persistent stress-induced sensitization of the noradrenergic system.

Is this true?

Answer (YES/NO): YES